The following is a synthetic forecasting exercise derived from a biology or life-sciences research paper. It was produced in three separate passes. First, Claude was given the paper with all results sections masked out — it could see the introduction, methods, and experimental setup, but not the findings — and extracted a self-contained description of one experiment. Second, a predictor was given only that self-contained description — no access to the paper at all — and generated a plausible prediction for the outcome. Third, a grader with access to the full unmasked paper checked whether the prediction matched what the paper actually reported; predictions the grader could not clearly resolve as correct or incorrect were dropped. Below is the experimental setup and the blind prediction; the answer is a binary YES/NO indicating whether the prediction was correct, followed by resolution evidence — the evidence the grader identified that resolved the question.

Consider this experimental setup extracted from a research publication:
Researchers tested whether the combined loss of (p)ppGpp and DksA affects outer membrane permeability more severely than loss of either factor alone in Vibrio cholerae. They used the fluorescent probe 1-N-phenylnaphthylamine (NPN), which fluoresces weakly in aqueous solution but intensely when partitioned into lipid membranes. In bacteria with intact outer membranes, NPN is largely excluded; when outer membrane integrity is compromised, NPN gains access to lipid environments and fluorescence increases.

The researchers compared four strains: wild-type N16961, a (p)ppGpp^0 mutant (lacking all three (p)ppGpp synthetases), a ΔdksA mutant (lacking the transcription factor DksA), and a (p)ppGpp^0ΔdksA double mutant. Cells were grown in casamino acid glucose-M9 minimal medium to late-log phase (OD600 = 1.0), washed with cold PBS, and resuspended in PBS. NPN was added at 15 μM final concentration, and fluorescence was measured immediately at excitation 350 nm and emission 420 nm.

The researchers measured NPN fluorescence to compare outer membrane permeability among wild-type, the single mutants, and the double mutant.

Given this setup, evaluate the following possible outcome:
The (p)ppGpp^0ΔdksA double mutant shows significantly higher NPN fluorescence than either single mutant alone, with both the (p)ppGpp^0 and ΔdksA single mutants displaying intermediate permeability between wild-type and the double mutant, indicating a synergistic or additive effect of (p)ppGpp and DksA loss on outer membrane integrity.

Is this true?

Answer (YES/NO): NO